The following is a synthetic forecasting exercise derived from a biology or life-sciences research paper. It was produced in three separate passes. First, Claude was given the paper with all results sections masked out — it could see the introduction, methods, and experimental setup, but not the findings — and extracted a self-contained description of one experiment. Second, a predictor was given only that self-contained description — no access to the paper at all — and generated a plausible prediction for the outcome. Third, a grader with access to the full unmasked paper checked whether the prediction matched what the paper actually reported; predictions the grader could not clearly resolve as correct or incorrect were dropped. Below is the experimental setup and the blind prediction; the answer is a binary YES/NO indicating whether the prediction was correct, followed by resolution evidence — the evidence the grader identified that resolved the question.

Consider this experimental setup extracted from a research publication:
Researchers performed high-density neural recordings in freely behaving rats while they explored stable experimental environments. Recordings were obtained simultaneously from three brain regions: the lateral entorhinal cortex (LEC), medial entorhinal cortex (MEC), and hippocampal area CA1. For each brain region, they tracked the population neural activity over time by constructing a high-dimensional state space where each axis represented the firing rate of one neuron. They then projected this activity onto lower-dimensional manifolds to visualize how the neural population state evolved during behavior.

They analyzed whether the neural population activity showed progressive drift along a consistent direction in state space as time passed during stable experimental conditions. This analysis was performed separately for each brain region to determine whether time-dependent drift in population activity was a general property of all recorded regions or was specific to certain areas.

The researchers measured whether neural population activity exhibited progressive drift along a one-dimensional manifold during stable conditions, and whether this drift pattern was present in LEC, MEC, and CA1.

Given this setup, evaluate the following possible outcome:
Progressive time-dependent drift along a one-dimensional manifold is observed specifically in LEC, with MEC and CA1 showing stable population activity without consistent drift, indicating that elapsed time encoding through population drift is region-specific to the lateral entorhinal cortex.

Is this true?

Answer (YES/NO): YES